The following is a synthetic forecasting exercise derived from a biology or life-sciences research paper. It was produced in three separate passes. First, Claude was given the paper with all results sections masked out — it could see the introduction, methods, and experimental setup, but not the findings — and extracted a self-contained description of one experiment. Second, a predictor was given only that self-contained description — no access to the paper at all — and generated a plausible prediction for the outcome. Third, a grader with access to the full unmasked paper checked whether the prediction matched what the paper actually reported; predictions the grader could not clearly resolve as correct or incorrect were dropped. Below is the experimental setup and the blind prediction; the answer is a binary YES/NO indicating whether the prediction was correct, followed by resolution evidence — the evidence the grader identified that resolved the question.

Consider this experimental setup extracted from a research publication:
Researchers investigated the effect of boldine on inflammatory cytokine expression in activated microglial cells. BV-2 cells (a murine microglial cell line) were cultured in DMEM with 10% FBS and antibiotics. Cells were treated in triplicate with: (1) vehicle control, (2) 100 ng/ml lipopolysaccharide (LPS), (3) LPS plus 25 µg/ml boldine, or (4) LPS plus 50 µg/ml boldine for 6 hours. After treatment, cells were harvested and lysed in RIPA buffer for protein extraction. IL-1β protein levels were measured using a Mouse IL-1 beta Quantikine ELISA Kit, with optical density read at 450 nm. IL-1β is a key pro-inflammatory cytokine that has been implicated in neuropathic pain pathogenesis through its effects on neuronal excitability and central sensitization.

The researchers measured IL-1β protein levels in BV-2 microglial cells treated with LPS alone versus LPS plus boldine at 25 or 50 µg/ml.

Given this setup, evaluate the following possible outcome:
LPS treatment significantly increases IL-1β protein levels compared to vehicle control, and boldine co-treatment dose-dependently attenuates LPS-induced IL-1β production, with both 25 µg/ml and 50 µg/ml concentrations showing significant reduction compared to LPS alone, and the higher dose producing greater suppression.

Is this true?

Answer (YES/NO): YES